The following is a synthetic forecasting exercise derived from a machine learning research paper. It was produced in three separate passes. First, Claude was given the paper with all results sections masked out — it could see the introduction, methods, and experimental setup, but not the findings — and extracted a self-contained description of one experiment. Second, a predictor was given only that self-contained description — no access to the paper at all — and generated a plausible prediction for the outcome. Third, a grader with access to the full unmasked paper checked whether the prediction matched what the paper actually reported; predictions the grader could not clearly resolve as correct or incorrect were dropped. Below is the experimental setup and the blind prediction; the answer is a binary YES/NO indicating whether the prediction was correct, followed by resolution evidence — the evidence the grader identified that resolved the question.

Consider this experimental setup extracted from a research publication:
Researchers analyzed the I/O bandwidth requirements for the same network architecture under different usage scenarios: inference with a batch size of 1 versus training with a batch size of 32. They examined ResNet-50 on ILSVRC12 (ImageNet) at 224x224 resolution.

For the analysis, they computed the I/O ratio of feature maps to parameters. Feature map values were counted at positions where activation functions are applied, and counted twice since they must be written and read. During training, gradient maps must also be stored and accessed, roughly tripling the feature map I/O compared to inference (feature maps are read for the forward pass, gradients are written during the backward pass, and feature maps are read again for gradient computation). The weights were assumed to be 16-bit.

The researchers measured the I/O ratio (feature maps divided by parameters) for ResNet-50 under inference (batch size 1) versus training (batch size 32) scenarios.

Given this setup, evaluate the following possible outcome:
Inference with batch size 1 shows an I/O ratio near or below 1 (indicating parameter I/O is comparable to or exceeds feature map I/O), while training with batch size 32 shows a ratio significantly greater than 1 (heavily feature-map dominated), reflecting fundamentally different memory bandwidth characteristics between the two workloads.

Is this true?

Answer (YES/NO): YES